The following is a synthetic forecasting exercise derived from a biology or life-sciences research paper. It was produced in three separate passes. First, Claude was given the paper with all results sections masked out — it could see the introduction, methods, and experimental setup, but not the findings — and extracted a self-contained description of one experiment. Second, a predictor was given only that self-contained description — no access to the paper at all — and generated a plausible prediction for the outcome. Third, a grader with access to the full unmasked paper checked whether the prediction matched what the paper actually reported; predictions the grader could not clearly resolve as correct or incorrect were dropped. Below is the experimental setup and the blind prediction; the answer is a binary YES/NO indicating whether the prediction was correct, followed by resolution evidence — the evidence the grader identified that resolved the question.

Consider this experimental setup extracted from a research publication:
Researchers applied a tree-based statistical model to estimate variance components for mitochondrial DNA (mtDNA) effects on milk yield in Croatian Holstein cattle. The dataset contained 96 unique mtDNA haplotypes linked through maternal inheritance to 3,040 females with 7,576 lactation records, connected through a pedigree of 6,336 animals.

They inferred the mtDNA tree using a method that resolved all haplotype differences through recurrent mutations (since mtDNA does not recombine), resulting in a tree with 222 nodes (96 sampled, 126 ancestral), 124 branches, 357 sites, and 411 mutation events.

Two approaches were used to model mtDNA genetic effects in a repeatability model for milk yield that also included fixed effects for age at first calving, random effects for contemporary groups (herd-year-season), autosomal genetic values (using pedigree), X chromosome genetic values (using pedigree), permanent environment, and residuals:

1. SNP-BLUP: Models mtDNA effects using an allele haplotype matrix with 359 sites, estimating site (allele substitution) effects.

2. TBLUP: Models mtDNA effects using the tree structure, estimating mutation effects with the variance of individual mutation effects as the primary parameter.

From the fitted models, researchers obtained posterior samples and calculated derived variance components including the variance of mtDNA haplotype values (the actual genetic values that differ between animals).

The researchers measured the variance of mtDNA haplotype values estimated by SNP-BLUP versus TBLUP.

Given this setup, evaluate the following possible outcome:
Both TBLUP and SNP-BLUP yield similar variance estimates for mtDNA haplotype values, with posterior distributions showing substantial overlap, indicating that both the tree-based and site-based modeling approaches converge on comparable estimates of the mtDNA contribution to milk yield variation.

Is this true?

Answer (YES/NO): YES